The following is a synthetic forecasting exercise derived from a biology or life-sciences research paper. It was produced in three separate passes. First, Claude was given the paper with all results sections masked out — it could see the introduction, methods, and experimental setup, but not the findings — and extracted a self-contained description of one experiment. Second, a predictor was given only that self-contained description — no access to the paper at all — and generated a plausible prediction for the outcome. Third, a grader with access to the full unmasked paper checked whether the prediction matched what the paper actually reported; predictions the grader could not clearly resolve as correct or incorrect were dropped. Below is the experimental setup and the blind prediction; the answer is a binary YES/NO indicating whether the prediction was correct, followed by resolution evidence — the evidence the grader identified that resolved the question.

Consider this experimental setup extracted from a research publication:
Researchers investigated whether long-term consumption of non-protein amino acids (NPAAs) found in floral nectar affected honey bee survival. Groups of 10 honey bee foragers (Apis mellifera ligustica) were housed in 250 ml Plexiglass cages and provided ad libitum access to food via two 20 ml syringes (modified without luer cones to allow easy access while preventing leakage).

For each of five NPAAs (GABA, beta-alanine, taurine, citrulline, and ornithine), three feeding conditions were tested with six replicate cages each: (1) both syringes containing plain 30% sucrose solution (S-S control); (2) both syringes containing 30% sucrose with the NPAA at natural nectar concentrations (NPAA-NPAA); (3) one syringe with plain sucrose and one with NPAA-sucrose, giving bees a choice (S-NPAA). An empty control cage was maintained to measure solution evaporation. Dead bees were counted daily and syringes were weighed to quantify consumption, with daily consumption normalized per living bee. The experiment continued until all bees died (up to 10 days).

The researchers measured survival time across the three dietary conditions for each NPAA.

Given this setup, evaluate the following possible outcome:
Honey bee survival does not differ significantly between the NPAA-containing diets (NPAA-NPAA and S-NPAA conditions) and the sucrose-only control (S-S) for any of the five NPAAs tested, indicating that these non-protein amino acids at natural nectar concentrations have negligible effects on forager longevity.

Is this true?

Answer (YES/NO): YES